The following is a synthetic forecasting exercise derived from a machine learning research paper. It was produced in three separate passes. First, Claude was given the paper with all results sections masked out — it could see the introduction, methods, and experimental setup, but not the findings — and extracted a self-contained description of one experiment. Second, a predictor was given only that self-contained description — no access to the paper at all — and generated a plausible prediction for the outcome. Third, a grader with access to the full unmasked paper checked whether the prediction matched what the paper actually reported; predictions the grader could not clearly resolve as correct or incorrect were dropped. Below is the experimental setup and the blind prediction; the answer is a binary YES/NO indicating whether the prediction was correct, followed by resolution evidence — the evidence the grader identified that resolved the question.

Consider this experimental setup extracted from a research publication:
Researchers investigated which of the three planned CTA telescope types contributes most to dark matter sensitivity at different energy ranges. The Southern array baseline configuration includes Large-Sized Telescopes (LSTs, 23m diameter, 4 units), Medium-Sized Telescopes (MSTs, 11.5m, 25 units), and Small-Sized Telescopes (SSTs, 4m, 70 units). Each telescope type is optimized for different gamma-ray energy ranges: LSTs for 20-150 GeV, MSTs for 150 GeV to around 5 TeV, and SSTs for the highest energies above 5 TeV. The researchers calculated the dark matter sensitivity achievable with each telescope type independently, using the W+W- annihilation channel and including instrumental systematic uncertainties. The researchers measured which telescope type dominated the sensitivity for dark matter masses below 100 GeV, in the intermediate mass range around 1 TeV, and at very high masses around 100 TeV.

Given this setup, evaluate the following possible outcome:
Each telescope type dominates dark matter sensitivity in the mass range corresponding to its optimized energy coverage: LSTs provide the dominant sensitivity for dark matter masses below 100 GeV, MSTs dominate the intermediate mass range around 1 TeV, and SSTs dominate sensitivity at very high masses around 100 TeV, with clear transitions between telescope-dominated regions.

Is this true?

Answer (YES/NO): NO